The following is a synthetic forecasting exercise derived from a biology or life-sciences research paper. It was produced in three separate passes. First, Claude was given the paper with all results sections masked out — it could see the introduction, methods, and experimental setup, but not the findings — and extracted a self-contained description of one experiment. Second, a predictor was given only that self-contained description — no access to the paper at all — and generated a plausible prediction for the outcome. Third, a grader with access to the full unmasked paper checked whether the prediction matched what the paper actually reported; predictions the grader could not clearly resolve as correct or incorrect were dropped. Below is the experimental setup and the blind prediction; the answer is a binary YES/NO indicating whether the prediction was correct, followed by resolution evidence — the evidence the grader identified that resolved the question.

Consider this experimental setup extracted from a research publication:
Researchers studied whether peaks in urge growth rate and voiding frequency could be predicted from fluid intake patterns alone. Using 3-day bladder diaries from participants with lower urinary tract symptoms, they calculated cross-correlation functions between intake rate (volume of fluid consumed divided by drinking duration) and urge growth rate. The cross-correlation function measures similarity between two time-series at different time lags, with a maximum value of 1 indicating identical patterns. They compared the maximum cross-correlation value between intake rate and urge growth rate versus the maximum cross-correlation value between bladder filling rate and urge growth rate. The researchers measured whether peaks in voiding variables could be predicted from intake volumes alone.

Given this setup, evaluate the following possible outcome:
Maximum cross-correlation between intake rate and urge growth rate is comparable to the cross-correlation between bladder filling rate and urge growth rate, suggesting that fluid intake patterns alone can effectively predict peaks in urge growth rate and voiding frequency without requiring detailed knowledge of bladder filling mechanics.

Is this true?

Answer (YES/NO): NO